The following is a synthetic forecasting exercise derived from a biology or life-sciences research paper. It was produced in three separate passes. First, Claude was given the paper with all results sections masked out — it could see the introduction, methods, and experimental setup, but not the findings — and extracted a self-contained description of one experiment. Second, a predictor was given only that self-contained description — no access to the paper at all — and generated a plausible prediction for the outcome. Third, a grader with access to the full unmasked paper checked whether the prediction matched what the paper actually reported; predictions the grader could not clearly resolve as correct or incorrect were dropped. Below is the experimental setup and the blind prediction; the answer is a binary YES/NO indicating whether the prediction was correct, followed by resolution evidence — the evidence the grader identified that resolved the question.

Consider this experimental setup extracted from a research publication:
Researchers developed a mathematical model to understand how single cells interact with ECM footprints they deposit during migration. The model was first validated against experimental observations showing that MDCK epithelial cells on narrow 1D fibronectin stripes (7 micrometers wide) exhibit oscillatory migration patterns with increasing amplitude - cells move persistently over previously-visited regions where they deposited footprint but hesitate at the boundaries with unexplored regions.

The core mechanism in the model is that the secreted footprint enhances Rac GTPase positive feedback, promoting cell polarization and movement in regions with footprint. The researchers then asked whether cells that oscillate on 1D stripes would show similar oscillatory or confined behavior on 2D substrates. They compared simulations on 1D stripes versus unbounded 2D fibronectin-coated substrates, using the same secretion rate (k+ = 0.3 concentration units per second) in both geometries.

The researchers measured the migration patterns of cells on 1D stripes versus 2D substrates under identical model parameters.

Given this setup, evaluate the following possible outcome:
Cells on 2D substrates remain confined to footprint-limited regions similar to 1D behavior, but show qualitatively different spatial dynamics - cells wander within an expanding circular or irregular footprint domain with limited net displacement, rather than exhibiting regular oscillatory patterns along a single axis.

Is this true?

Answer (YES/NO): NO